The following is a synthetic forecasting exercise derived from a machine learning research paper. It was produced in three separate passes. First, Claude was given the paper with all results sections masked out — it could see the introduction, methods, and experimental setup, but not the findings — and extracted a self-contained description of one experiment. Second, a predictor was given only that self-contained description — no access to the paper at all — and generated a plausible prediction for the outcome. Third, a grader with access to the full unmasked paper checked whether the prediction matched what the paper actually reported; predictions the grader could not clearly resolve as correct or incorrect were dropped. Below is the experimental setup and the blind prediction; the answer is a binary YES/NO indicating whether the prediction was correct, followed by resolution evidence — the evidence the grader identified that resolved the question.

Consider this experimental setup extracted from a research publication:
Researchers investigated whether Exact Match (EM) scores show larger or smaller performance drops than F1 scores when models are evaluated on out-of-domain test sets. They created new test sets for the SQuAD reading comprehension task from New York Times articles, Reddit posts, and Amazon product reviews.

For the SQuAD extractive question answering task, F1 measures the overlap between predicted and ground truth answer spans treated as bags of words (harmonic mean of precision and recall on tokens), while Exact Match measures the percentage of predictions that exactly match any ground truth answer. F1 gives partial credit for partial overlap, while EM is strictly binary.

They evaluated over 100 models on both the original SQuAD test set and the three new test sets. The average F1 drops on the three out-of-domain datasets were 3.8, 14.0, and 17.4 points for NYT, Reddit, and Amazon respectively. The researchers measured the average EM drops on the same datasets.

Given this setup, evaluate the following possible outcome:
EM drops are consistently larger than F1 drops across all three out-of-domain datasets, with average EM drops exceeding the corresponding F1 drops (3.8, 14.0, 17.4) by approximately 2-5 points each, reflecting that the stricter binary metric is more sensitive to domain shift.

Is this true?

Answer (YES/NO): NO